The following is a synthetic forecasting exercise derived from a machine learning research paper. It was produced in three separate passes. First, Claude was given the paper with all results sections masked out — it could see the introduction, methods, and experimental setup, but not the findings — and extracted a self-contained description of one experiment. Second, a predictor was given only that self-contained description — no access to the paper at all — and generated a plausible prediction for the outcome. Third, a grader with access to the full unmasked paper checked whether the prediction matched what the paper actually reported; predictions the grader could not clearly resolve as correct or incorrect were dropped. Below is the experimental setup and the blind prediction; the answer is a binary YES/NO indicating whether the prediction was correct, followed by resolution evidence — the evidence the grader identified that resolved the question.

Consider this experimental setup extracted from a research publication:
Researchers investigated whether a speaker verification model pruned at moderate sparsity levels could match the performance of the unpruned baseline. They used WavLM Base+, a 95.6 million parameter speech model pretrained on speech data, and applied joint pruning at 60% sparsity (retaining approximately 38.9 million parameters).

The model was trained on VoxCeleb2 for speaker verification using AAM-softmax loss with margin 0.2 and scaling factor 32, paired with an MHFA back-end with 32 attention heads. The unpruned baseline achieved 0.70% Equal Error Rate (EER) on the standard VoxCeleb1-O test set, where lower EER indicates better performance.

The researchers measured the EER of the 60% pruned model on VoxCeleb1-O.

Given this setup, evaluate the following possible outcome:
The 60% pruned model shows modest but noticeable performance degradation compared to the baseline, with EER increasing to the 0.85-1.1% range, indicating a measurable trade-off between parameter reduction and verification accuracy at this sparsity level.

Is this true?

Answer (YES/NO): NO